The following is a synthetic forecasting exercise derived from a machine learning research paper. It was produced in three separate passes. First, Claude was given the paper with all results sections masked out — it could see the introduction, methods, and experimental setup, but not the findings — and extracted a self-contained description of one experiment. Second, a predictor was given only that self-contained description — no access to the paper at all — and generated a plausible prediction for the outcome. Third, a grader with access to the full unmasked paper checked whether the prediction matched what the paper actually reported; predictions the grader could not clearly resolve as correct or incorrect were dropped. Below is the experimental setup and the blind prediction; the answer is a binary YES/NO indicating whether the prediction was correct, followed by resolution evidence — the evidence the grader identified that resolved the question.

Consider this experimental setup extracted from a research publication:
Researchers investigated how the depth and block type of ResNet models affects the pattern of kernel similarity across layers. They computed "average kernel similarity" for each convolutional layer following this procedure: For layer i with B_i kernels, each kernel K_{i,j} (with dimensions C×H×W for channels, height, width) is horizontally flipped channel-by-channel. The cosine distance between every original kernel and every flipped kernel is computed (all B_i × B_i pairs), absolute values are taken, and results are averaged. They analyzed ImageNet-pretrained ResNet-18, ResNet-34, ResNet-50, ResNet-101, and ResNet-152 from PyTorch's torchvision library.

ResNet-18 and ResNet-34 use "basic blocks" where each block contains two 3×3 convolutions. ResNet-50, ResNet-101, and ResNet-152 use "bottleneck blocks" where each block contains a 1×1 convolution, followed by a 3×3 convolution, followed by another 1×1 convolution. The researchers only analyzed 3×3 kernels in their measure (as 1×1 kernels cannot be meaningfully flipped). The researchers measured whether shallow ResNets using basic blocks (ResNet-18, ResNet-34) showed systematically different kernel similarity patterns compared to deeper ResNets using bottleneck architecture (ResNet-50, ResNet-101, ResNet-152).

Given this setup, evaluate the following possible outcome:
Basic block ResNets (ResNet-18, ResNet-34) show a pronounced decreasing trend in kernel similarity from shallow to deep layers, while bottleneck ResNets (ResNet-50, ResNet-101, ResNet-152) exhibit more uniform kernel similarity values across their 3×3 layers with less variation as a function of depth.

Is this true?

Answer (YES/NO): NO